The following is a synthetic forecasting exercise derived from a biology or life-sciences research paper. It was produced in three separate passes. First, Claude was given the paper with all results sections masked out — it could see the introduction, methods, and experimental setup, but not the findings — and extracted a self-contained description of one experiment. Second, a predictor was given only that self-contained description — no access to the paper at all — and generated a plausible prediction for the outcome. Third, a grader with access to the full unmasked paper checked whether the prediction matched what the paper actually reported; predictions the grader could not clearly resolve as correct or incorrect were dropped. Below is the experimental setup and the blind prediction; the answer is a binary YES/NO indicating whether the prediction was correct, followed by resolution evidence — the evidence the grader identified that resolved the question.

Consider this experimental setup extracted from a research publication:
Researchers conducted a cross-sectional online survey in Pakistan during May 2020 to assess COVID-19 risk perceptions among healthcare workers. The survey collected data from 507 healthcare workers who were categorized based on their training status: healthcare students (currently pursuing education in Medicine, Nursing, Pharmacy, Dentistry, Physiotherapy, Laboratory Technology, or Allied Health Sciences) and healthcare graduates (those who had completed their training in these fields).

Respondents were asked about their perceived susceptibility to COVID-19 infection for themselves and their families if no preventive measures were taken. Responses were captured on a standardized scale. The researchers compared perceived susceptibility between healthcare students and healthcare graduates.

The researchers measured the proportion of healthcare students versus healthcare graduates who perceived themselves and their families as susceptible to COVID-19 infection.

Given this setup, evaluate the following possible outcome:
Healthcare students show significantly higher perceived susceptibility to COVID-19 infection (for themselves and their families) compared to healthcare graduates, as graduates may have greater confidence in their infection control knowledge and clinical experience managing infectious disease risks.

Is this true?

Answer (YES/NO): NO